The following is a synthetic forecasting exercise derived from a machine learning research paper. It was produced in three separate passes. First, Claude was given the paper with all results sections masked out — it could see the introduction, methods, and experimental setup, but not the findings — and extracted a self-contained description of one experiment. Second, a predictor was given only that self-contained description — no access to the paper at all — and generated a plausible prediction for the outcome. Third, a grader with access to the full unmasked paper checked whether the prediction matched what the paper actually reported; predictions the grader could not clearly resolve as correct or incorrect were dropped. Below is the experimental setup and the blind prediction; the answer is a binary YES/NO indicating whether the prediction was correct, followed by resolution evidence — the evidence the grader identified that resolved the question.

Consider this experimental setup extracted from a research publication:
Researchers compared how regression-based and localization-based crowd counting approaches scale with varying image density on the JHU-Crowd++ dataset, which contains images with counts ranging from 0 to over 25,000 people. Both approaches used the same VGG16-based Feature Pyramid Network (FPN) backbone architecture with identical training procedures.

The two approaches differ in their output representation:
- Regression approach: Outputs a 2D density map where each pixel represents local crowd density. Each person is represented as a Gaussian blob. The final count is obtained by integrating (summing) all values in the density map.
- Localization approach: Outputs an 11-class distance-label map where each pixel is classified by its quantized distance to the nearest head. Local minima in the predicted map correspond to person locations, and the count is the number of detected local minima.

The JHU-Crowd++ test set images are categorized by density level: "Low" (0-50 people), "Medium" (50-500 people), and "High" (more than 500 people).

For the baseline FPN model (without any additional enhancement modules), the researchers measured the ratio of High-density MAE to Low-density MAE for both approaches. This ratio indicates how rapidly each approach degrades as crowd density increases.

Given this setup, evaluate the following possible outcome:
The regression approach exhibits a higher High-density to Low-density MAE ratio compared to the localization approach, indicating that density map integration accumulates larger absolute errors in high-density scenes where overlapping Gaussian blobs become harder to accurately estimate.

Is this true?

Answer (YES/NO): NO